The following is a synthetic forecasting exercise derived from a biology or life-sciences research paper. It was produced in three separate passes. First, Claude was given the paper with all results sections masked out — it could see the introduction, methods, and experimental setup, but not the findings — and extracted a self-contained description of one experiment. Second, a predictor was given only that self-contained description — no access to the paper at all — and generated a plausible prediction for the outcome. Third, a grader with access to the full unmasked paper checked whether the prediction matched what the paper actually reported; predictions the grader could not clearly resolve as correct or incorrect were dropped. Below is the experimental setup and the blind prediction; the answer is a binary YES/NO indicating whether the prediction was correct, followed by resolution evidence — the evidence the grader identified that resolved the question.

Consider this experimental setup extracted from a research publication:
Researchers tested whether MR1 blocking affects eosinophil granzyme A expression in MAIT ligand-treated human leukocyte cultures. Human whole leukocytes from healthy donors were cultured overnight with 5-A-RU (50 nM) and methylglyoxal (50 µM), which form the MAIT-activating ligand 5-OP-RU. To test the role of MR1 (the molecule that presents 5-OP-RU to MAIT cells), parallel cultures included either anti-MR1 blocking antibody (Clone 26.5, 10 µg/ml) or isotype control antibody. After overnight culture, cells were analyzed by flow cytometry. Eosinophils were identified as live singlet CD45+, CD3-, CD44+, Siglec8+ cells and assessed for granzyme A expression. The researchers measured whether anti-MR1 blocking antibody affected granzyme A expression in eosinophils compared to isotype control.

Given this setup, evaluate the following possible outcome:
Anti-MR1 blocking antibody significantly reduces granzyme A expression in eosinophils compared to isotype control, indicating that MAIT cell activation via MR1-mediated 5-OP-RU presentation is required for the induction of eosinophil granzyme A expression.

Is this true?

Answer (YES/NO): YES